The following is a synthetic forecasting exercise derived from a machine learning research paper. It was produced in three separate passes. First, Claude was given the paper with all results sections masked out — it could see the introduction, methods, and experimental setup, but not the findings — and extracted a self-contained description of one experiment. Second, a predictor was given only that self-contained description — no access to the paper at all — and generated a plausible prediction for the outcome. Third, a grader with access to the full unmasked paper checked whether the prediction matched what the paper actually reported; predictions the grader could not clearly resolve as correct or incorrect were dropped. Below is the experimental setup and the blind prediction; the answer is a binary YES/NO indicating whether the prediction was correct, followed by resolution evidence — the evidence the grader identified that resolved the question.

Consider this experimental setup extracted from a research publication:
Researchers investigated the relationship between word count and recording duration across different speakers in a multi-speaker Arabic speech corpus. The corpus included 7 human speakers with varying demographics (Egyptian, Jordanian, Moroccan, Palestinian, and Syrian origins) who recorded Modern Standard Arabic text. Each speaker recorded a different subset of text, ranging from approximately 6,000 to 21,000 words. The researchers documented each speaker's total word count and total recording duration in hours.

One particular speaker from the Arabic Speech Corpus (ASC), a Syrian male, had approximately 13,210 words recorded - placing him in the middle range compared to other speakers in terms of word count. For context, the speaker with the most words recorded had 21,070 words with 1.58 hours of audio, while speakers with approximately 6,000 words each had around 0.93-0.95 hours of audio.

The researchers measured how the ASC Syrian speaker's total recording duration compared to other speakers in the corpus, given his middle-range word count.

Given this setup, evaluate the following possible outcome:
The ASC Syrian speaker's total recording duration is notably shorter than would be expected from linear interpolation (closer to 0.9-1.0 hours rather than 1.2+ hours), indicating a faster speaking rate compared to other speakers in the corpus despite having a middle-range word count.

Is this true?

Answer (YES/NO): NO